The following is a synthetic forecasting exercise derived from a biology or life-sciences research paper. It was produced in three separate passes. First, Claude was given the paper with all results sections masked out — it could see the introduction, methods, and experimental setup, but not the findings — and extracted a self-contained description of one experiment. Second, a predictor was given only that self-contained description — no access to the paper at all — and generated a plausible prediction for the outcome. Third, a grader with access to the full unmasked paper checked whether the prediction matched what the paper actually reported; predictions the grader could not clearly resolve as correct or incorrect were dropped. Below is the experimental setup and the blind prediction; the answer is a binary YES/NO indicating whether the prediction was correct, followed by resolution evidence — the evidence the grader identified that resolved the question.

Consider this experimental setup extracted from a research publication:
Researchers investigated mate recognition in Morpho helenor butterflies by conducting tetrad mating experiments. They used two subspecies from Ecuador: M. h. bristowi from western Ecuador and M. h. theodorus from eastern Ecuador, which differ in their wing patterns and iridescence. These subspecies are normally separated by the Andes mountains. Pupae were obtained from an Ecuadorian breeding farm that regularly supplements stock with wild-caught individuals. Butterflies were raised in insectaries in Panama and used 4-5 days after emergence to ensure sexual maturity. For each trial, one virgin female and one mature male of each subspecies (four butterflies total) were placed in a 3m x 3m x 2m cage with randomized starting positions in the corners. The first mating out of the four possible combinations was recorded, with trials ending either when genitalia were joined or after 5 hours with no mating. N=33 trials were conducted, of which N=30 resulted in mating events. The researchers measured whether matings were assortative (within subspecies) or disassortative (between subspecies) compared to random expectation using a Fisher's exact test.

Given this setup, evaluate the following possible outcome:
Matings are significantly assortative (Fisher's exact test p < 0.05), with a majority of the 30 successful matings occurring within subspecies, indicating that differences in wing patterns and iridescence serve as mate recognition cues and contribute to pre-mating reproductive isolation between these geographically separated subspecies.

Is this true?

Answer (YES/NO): YES